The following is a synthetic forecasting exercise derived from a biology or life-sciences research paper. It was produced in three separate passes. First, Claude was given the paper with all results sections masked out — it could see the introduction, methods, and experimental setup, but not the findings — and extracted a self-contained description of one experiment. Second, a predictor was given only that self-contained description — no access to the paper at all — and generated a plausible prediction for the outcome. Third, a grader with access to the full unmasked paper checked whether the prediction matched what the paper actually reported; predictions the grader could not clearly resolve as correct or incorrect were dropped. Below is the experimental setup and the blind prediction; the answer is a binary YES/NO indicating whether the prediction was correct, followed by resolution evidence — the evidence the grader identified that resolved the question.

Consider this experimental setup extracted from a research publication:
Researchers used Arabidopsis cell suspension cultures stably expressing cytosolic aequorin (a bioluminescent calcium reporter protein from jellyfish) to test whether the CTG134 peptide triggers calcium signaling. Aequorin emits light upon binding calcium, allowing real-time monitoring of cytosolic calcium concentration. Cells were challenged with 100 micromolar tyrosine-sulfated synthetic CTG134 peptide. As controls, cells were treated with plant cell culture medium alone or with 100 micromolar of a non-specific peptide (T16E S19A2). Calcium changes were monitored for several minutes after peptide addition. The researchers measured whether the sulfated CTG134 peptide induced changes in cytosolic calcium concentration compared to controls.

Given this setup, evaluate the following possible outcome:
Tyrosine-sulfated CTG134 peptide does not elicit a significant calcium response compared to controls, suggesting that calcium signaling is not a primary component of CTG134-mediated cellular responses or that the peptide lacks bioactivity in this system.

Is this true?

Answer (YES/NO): NO